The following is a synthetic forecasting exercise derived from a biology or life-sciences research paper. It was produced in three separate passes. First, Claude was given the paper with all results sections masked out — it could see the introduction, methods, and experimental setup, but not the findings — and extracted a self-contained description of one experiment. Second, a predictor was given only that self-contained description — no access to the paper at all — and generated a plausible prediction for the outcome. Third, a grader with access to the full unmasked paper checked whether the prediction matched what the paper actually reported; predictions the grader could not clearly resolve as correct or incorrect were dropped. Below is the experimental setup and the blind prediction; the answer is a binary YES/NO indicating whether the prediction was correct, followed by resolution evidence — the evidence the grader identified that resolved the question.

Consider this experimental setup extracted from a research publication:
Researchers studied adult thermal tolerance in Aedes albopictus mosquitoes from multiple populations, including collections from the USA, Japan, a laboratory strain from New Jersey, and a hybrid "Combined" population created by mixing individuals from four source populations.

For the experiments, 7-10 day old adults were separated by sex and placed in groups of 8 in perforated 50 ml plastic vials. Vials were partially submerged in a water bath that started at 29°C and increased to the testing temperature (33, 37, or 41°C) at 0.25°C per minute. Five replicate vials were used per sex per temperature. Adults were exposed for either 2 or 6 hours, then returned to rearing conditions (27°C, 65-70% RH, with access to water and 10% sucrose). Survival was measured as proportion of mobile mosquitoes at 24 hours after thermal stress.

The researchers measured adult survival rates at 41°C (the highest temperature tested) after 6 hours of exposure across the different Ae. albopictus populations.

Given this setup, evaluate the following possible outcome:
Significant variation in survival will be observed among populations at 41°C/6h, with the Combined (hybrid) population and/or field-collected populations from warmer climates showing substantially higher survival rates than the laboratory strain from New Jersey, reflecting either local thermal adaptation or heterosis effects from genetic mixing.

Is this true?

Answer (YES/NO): NO